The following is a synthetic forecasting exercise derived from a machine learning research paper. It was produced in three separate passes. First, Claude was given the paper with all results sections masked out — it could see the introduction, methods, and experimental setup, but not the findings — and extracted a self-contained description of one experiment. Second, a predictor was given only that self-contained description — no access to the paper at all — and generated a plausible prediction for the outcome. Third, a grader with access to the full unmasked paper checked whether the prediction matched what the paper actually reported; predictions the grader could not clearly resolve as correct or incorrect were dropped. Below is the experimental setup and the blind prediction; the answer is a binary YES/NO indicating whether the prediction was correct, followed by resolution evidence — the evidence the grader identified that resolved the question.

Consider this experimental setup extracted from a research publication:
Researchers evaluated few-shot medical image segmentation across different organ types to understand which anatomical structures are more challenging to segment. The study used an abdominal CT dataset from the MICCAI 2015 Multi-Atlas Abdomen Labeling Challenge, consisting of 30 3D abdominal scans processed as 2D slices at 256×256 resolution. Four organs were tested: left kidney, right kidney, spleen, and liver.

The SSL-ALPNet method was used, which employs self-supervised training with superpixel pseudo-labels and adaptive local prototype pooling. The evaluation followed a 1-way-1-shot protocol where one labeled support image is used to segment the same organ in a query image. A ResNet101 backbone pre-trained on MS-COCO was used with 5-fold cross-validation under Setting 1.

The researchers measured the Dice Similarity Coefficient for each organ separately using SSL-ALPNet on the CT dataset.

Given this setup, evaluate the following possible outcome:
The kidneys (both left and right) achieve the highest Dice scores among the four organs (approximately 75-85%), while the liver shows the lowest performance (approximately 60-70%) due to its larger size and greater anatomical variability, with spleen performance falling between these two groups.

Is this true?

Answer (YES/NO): NO